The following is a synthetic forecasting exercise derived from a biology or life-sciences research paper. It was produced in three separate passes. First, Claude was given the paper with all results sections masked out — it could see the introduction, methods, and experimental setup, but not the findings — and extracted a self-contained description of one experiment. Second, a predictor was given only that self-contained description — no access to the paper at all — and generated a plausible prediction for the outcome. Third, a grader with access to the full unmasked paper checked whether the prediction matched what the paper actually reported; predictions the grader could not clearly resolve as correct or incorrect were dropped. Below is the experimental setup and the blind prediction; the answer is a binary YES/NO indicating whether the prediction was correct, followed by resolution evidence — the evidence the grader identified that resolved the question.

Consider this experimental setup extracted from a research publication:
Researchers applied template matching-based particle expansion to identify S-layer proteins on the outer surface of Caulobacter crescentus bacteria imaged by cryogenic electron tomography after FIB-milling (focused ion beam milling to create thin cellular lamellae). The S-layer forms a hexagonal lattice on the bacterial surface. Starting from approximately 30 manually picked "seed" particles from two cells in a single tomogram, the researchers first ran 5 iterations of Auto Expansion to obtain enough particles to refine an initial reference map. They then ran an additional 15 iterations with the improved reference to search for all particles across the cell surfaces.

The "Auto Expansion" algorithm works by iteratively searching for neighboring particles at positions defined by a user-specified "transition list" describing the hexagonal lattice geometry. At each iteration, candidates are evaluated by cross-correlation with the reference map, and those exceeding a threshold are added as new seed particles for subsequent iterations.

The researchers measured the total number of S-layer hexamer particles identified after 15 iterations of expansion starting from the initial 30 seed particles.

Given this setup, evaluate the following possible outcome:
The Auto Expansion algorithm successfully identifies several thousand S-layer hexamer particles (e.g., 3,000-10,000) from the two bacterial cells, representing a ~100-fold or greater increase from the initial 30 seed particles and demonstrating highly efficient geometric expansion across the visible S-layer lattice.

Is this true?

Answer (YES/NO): NO